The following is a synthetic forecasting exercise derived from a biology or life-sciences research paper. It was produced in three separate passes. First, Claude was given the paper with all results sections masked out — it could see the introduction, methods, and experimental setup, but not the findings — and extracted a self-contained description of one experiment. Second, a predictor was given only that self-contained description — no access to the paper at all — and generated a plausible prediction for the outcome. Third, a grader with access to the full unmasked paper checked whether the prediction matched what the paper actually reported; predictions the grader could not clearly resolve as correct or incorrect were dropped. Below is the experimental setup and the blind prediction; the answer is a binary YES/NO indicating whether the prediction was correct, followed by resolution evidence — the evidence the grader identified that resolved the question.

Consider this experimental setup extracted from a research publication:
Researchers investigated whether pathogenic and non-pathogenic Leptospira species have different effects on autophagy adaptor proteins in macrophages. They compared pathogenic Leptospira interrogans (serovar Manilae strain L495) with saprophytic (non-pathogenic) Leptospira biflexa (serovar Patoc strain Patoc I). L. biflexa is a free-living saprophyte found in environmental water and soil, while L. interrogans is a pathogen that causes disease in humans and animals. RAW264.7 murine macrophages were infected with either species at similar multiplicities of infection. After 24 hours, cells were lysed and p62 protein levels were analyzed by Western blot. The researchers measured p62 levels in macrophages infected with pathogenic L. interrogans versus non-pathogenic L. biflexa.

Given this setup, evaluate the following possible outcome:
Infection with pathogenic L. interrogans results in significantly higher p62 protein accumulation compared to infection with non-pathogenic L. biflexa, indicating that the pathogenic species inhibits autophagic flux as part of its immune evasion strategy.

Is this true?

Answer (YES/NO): NO